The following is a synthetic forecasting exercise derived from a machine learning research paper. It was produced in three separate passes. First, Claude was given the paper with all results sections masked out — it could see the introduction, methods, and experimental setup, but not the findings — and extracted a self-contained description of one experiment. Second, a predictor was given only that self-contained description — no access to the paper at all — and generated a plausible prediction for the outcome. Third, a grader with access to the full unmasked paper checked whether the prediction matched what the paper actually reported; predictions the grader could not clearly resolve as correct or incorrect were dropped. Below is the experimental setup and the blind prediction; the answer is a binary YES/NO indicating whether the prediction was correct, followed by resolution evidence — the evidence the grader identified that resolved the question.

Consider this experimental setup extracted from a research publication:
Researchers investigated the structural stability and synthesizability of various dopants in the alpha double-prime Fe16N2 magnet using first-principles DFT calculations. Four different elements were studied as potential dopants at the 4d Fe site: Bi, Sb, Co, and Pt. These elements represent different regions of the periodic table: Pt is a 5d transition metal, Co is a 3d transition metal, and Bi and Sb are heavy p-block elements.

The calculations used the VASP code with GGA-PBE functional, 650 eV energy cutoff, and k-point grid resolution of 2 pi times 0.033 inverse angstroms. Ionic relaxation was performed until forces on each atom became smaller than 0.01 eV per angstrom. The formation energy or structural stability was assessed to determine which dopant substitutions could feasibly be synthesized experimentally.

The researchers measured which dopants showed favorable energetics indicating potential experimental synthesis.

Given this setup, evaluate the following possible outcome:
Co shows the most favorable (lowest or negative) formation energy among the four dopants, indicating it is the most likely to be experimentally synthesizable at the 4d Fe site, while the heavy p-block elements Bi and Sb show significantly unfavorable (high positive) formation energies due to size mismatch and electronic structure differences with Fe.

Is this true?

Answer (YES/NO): NO